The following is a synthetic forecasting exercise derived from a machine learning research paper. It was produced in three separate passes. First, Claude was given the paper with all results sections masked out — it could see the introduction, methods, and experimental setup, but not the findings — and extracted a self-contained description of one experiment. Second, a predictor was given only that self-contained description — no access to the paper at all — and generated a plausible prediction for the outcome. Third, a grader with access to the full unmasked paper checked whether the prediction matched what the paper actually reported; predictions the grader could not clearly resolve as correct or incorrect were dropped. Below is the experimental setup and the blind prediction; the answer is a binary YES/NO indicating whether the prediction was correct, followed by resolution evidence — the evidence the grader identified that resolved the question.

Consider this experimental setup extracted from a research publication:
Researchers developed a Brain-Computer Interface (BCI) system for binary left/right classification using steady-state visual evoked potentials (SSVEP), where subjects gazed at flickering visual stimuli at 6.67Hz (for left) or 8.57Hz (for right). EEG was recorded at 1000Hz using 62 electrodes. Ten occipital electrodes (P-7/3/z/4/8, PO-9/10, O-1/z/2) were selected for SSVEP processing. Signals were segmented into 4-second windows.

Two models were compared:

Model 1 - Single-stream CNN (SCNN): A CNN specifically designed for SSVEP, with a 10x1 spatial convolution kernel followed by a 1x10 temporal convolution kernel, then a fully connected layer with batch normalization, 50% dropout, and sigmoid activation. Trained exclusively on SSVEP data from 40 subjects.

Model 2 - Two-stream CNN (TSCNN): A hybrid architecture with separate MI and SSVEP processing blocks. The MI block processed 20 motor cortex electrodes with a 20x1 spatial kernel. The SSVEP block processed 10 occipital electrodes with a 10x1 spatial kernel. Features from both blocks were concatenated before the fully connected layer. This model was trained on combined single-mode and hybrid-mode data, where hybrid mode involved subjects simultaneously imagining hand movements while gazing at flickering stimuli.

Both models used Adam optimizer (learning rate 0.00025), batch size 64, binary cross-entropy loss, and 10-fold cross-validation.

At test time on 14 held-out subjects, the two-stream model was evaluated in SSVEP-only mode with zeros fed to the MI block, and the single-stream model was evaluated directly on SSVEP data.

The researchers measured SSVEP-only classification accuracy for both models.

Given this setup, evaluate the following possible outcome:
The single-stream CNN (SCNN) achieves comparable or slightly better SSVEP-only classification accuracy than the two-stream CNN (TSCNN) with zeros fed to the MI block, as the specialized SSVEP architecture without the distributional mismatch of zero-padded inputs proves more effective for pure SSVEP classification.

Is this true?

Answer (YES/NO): YES